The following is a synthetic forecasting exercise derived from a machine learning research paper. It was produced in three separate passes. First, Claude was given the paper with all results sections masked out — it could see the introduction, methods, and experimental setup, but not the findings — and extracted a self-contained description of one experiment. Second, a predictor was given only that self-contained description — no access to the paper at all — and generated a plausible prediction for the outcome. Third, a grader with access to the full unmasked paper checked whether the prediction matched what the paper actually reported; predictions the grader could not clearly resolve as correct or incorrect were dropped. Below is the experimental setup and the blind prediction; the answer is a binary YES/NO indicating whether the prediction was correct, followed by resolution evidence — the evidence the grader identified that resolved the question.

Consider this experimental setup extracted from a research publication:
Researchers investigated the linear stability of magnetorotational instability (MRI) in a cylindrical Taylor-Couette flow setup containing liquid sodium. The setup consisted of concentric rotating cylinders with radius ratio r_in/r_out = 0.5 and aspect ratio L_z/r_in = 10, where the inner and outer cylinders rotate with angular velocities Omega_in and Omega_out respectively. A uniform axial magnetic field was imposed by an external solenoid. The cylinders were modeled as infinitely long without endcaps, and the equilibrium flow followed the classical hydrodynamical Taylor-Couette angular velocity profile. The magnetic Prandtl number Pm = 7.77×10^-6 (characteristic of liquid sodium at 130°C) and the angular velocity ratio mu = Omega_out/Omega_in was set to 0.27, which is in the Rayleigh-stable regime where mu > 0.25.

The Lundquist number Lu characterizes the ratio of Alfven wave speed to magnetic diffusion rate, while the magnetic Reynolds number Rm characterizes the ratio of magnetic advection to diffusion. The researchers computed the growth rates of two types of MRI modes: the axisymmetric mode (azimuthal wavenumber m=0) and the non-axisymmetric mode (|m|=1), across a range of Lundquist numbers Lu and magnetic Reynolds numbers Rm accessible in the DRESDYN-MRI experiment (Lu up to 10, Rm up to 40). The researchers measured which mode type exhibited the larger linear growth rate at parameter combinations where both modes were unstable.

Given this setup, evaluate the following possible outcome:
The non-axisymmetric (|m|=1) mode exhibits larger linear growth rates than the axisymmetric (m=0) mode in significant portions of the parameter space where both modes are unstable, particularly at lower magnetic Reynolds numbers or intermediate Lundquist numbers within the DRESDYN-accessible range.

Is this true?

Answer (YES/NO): NO